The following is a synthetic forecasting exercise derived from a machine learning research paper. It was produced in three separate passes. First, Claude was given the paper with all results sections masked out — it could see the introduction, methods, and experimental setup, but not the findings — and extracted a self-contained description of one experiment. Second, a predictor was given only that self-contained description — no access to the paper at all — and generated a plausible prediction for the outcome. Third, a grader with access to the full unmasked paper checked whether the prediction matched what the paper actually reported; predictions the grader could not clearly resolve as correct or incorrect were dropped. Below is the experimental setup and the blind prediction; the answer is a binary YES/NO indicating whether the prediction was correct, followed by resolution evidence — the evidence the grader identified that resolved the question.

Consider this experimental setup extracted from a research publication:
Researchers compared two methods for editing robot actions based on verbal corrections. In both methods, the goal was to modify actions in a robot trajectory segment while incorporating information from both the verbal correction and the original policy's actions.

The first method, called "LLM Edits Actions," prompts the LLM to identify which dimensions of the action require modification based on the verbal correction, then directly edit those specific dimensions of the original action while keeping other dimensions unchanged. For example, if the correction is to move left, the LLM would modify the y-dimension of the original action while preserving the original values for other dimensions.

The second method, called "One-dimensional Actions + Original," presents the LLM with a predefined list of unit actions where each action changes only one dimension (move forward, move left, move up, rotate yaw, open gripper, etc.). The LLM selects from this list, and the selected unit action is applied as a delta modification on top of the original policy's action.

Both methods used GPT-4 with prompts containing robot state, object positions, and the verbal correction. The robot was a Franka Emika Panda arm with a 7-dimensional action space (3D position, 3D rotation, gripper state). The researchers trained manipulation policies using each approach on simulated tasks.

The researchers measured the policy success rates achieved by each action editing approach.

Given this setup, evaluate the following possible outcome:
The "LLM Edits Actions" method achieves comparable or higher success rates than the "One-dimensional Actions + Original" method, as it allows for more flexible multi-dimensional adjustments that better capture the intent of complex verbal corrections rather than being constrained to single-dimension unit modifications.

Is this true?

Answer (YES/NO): NO